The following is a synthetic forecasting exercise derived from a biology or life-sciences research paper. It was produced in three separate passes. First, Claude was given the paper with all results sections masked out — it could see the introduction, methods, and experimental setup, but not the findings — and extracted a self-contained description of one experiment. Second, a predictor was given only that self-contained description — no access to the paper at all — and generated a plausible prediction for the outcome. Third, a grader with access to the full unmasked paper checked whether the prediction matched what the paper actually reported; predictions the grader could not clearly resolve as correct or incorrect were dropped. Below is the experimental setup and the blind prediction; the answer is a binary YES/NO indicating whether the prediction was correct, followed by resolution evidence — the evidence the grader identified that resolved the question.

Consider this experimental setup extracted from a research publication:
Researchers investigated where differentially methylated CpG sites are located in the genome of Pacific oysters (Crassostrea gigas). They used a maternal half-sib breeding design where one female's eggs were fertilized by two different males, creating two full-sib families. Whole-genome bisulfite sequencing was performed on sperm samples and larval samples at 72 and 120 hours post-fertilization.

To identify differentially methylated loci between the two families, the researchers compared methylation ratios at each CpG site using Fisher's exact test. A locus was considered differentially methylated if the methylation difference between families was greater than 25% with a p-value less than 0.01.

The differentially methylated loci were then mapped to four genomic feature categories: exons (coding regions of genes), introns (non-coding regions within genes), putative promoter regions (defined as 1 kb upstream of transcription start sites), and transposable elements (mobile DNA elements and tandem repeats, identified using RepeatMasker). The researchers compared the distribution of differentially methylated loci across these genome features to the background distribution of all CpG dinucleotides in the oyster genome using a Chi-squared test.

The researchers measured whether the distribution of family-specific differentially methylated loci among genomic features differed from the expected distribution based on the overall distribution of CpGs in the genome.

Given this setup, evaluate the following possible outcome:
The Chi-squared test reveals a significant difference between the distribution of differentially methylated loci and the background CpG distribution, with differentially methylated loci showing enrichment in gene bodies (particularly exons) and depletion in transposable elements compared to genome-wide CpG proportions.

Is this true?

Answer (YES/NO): NO